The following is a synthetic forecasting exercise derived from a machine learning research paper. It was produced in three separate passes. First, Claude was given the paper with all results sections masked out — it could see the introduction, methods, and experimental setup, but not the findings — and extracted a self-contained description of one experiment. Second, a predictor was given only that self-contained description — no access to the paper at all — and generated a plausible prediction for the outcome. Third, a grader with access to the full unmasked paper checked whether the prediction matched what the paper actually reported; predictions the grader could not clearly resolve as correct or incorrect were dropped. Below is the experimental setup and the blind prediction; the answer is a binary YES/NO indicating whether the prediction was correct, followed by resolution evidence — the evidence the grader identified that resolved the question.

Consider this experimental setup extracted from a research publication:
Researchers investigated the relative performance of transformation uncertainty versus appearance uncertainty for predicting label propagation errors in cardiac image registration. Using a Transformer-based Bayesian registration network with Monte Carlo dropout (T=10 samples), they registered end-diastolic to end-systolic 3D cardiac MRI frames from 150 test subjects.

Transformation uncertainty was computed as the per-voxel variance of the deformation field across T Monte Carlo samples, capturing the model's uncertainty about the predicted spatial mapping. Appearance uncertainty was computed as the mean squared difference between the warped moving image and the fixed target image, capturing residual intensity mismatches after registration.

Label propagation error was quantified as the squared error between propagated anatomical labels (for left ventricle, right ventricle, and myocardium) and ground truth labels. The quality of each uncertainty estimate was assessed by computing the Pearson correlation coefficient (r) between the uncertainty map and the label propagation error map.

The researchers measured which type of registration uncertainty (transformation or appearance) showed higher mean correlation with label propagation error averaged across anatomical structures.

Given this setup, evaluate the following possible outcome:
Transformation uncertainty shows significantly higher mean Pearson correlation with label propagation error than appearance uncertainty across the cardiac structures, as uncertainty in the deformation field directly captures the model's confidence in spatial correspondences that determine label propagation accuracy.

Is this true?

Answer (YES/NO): NO